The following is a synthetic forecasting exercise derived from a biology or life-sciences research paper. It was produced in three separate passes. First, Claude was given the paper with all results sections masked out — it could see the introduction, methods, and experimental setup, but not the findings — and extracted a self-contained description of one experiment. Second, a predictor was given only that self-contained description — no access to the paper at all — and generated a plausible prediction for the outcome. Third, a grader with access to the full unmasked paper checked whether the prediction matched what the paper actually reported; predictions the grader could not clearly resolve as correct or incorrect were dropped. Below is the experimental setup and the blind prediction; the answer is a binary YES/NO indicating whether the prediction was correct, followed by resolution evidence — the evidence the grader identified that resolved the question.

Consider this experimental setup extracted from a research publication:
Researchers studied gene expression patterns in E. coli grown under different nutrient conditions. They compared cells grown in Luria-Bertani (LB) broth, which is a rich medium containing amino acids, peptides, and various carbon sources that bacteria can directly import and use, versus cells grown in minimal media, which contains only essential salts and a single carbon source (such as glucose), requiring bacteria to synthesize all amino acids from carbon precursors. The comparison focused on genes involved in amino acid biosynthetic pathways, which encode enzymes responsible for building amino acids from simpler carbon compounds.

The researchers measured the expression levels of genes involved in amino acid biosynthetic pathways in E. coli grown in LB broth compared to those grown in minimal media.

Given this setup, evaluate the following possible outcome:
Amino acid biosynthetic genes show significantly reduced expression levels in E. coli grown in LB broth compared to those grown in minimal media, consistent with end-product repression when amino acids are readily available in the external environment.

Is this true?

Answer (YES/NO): YES